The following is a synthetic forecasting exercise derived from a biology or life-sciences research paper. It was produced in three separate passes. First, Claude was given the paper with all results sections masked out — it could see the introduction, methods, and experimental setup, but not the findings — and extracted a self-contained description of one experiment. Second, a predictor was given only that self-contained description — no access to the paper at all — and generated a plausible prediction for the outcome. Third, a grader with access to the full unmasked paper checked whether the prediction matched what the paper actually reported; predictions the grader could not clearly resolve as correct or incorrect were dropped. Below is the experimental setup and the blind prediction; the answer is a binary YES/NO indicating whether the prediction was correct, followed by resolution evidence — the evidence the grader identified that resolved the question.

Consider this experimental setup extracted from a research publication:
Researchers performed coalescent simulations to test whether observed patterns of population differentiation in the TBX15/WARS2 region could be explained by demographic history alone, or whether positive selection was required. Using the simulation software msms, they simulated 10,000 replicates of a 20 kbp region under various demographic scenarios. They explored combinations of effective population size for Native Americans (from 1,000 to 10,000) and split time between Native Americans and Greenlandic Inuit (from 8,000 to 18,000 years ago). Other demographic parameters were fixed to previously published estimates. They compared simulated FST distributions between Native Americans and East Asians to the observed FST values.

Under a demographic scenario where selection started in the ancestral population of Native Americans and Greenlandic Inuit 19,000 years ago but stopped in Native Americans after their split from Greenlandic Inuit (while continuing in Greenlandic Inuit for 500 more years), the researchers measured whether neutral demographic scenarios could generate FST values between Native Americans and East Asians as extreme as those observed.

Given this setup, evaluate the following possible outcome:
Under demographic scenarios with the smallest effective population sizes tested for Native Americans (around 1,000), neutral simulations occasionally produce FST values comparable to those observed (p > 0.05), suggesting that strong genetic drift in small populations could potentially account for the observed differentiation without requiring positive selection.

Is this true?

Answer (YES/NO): YES